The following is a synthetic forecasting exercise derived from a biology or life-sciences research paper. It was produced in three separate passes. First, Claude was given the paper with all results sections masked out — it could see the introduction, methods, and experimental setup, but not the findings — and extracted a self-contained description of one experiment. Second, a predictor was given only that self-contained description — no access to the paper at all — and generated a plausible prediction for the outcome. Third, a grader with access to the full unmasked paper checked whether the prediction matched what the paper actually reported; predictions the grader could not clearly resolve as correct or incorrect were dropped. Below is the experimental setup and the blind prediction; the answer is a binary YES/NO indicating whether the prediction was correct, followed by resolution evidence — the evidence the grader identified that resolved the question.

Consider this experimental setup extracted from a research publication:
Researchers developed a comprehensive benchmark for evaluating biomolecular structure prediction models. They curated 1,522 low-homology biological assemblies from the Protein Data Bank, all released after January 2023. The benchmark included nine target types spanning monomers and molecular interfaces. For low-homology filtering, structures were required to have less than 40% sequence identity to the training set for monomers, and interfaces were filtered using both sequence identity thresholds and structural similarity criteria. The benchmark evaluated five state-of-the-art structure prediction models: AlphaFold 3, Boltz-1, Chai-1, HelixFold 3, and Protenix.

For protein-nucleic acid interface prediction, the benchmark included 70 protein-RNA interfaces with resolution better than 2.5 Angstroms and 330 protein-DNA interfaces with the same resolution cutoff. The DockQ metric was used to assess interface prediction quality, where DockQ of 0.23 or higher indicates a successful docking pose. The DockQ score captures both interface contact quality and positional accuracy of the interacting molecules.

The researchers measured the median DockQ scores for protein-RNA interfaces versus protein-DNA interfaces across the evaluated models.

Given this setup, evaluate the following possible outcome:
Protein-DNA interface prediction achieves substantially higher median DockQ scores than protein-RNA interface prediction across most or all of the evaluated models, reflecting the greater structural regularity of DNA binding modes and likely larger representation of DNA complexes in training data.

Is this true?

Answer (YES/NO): YES